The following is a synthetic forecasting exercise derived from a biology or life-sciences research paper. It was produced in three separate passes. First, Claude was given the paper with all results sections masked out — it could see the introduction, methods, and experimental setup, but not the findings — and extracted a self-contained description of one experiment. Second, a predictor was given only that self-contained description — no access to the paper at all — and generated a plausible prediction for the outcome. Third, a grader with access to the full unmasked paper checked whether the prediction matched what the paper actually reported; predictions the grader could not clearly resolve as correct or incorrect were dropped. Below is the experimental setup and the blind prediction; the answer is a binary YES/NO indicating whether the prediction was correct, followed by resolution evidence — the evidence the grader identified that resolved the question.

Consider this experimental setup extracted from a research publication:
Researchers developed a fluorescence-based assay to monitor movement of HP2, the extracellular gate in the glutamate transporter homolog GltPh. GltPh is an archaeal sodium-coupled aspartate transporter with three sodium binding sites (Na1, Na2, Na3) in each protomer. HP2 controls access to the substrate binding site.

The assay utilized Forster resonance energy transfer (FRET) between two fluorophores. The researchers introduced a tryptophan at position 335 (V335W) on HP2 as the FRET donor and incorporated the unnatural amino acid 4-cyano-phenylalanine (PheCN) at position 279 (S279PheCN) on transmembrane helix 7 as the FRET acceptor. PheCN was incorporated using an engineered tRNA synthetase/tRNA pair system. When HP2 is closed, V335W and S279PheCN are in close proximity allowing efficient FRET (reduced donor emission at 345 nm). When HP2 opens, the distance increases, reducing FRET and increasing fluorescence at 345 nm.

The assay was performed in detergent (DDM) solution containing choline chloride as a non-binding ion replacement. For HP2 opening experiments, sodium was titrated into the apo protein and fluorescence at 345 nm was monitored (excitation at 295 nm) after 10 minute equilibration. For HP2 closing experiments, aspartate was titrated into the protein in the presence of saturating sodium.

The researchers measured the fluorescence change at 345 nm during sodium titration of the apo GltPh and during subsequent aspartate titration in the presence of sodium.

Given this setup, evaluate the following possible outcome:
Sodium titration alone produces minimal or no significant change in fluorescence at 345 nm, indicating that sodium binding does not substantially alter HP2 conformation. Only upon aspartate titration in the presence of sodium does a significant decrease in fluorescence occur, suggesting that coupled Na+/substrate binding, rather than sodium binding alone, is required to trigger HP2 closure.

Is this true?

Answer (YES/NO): NO